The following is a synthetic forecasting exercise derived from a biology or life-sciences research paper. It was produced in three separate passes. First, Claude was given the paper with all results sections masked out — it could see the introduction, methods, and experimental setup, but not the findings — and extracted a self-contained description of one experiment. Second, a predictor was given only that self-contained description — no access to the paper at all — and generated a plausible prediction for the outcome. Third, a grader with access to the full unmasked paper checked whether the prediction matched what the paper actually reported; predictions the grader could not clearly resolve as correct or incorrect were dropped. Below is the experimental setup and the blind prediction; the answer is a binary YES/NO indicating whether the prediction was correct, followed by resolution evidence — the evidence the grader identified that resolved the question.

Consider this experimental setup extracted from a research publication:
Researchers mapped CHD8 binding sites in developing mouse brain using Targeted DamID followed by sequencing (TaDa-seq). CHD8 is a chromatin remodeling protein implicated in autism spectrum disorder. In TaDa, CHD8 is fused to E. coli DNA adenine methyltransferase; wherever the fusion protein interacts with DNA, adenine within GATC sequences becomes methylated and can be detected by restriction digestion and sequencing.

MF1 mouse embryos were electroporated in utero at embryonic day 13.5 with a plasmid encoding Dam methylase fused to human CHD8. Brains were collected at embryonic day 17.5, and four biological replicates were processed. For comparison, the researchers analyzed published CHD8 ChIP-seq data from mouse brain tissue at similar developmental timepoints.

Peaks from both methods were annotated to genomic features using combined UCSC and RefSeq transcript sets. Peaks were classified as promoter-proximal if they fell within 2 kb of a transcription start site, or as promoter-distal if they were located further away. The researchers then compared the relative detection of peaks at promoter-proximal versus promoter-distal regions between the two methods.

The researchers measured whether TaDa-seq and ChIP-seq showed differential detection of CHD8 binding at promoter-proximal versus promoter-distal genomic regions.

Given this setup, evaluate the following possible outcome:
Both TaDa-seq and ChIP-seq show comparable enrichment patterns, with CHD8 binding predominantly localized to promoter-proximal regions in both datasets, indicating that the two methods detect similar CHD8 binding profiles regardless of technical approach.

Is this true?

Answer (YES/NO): NO